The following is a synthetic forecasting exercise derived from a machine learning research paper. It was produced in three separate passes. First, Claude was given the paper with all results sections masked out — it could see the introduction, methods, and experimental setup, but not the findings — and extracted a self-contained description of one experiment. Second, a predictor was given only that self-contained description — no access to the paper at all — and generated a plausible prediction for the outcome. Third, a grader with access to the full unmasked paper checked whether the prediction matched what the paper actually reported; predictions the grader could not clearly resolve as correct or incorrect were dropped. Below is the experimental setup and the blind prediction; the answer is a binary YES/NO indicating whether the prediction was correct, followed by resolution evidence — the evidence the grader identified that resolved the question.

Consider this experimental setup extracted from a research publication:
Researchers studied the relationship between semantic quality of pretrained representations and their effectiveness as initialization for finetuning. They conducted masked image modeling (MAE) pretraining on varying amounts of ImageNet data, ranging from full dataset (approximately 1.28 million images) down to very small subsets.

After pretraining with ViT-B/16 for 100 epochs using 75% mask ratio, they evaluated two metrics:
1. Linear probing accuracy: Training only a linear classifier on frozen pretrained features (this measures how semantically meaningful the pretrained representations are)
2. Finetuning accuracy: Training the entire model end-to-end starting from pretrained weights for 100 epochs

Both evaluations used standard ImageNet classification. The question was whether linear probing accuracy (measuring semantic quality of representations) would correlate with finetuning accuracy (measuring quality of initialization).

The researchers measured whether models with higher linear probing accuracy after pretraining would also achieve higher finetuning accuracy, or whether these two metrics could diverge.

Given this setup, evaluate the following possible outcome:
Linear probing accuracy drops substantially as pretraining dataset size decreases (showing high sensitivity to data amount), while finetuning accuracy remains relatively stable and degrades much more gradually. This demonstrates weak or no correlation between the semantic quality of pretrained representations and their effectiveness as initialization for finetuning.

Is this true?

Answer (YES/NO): YES